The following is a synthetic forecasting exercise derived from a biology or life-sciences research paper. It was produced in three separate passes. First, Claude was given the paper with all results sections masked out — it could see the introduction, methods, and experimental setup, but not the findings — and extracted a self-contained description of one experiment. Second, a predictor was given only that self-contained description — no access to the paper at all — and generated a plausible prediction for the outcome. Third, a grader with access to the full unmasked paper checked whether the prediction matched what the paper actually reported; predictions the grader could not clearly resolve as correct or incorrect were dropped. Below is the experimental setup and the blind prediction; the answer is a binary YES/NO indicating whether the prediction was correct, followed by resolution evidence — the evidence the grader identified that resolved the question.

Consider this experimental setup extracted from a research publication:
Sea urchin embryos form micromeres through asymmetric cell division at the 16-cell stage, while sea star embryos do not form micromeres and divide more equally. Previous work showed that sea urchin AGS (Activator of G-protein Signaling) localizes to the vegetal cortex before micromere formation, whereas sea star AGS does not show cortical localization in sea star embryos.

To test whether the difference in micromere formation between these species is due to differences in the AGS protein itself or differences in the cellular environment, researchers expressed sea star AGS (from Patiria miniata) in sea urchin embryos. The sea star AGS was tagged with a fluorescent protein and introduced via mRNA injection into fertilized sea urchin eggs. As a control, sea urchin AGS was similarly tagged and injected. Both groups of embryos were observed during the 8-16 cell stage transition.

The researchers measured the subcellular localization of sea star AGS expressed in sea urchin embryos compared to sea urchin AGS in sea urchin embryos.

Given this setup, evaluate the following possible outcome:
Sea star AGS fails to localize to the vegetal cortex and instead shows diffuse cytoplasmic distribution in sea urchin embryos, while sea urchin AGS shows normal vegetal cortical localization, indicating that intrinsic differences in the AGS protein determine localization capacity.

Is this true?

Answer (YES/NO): YES